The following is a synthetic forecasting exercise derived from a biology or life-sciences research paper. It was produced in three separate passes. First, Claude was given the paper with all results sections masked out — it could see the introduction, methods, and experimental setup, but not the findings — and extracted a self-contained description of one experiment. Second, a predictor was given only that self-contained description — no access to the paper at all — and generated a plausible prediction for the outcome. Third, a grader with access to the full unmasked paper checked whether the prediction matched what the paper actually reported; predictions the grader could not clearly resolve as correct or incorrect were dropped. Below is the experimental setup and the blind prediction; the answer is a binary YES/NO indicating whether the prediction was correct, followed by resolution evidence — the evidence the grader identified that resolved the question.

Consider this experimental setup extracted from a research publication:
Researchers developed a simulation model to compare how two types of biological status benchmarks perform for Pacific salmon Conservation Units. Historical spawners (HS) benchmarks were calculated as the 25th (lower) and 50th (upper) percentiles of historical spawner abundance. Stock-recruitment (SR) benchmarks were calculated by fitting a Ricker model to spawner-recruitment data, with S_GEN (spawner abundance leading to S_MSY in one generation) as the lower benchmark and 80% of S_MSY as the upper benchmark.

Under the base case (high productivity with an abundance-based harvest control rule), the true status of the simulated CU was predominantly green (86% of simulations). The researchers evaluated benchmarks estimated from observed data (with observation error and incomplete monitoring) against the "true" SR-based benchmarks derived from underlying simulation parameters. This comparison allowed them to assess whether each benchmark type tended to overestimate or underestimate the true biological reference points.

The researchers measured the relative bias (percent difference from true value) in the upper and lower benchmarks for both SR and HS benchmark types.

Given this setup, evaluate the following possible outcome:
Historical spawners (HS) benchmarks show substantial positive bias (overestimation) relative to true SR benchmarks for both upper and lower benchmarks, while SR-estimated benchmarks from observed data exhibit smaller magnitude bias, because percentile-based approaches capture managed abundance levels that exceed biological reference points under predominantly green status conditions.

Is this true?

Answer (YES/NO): YES